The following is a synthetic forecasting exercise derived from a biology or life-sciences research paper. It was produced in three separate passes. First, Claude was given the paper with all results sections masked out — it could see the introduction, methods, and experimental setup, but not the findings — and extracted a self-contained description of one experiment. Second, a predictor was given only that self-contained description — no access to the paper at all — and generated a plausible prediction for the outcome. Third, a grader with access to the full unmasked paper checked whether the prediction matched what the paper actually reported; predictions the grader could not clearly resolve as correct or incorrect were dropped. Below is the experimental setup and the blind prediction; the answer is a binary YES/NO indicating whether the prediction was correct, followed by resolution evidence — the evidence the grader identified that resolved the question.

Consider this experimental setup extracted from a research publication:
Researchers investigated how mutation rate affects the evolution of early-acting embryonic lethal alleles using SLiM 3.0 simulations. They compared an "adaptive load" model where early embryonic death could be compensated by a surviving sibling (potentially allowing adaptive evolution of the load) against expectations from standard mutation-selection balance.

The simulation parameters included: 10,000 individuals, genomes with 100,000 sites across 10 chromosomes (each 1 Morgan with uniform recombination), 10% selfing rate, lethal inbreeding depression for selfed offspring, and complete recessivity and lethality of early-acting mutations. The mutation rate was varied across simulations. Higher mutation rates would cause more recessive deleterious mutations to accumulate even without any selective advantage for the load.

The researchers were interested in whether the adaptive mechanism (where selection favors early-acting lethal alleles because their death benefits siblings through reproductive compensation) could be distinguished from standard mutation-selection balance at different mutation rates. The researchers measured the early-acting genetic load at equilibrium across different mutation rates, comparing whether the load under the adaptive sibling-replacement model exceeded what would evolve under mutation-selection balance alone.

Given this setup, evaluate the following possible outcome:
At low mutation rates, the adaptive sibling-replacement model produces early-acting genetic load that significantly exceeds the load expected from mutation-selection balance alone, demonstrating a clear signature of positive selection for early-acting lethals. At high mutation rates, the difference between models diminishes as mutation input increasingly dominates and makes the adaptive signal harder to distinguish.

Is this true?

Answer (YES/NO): YES